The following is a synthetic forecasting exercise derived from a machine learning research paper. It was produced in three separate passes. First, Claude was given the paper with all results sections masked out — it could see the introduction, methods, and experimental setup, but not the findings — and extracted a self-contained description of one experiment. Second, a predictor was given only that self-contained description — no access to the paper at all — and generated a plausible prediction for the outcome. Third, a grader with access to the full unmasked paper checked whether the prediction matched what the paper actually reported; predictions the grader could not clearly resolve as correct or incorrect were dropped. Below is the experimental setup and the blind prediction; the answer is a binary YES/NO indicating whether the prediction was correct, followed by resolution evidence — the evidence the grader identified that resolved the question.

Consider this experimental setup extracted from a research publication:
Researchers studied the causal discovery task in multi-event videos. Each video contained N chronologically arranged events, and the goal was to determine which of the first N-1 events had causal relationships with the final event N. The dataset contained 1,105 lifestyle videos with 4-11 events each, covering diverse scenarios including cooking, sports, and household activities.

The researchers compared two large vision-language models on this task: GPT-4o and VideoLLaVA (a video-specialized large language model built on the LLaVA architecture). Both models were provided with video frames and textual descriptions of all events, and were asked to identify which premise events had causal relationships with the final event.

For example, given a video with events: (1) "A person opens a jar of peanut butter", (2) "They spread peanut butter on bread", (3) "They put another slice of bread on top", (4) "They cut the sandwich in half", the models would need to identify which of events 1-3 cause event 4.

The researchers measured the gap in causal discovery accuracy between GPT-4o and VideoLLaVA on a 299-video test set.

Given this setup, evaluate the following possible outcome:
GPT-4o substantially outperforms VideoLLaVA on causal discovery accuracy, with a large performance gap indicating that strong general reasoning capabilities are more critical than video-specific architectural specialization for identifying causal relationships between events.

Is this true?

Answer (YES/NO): NO